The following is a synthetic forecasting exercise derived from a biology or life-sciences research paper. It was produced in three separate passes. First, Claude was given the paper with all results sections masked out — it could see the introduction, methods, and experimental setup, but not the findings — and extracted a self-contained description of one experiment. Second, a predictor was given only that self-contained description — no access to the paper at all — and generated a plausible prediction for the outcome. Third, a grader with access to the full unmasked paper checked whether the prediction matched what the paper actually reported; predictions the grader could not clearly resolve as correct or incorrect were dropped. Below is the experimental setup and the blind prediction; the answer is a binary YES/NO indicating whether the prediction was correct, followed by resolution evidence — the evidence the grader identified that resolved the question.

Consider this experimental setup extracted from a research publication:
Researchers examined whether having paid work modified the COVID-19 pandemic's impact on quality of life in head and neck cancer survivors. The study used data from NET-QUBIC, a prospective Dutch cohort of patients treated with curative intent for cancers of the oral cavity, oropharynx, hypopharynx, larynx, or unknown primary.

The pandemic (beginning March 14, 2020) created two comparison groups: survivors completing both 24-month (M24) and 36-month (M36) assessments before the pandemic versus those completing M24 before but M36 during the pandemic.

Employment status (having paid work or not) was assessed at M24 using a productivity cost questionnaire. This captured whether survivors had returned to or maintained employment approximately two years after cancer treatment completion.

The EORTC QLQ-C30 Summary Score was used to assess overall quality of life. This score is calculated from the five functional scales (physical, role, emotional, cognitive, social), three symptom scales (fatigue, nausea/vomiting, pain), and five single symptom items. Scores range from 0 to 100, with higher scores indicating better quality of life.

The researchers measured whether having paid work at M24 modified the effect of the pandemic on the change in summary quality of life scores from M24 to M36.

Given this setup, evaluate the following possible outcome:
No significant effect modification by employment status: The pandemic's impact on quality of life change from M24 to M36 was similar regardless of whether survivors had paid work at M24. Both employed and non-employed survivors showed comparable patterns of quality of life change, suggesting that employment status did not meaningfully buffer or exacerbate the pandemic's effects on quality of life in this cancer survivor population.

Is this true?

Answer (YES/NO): YES